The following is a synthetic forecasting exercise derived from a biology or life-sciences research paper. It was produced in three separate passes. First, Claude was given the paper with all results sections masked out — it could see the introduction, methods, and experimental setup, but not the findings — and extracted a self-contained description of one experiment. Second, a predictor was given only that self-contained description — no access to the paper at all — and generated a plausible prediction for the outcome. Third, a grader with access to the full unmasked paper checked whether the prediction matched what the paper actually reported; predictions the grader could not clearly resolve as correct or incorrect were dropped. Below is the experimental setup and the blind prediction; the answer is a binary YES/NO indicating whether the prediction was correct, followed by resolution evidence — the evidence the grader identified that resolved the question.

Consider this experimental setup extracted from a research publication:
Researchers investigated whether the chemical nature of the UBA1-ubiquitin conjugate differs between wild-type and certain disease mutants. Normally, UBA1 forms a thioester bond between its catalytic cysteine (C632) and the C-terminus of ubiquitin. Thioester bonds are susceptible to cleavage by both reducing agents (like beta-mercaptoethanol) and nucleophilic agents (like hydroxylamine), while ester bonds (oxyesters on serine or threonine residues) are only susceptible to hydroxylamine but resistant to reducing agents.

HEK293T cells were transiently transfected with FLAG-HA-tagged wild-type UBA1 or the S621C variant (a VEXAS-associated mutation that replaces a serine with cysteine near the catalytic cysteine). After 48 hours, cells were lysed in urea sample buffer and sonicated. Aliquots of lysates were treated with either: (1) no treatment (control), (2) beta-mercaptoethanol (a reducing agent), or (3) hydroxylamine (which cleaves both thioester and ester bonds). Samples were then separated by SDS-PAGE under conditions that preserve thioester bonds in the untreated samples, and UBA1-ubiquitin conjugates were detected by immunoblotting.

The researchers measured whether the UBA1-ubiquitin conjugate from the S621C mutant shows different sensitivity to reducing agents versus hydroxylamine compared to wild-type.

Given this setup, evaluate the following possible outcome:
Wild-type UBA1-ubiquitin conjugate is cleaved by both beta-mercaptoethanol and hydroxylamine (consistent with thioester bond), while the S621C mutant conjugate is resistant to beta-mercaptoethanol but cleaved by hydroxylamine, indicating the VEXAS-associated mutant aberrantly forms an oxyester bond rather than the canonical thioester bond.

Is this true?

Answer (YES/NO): YES